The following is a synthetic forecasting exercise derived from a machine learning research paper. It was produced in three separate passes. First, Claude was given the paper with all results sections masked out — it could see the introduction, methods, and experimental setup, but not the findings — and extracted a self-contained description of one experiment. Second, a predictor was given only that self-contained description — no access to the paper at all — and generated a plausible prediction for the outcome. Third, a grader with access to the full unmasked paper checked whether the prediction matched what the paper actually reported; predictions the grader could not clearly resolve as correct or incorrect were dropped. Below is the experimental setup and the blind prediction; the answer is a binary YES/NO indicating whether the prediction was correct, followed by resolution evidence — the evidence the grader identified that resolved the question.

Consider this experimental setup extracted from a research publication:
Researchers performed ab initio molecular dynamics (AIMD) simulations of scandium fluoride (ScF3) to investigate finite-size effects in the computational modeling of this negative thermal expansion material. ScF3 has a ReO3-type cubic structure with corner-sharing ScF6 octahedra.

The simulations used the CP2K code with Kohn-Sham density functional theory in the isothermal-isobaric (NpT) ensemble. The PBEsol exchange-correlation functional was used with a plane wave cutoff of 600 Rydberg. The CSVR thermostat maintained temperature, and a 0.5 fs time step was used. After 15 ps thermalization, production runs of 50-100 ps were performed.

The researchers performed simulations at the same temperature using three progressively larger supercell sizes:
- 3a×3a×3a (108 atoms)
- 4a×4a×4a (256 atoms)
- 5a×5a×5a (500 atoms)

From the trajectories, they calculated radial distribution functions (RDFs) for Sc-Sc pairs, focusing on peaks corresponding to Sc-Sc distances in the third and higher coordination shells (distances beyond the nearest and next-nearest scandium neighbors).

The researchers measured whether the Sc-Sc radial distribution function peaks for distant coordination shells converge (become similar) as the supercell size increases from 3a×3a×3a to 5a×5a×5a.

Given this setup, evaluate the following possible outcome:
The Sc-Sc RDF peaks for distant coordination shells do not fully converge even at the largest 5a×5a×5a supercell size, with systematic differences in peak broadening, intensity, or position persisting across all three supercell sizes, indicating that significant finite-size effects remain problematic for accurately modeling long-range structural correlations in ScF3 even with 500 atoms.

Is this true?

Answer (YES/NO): NO